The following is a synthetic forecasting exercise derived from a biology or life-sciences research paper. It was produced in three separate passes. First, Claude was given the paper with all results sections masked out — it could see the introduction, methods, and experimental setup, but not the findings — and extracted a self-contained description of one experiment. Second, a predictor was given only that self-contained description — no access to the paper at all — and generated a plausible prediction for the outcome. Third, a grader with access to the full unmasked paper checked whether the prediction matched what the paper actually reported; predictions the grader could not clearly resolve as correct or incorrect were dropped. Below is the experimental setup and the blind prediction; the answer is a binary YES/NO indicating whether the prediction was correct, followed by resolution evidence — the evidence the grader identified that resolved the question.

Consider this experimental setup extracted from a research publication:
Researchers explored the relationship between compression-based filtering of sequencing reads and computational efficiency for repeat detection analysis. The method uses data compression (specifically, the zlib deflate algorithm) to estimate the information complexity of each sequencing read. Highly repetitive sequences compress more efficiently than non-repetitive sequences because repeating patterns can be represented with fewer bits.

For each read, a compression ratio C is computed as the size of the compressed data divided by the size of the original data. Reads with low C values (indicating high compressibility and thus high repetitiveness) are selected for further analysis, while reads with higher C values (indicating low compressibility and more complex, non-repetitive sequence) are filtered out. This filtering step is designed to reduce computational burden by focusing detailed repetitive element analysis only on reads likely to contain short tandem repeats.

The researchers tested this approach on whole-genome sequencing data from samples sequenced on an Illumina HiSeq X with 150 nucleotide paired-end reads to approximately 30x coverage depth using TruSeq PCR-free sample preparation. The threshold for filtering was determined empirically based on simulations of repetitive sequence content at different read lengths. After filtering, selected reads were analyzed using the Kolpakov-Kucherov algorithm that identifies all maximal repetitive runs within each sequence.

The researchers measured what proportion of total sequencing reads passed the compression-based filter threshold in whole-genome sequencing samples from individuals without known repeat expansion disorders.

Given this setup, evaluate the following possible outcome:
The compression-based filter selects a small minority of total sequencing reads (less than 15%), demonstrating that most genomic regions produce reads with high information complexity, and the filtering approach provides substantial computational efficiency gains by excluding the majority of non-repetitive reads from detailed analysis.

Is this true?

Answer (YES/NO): YES